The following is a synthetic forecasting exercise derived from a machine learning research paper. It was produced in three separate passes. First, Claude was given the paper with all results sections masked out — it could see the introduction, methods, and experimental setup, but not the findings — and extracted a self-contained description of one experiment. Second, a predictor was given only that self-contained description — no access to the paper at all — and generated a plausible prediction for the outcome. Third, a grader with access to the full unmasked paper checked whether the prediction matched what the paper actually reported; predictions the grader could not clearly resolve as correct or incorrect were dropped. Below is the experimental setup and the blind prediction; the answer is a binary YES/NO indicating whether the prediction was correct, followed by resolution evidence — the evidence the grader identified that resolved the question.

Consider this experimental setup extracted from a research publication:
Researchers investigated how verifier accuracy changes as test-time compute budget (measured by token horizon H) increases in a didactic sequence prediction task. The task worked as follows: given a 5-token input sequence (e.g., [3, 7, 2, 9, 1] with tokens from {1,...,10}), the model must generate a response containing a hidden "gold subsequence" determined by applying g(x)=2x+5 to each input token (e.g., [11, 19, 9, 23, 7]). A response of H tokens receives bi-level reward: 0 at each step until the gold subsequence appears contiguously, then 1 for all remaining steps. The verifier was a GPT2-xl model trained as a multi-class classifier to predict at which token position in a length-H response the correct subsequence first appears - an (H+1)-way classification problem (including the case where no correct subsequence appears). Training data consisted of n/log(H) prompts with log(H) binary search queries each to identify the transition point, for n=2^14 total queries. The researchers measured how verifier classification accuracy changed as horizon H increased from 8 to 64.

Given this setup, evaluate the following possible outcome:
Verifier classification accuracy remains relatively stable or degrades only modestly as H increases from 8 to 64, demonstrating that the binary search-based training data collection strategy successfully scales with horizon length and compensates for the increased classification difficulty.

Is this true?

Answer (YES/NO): NO